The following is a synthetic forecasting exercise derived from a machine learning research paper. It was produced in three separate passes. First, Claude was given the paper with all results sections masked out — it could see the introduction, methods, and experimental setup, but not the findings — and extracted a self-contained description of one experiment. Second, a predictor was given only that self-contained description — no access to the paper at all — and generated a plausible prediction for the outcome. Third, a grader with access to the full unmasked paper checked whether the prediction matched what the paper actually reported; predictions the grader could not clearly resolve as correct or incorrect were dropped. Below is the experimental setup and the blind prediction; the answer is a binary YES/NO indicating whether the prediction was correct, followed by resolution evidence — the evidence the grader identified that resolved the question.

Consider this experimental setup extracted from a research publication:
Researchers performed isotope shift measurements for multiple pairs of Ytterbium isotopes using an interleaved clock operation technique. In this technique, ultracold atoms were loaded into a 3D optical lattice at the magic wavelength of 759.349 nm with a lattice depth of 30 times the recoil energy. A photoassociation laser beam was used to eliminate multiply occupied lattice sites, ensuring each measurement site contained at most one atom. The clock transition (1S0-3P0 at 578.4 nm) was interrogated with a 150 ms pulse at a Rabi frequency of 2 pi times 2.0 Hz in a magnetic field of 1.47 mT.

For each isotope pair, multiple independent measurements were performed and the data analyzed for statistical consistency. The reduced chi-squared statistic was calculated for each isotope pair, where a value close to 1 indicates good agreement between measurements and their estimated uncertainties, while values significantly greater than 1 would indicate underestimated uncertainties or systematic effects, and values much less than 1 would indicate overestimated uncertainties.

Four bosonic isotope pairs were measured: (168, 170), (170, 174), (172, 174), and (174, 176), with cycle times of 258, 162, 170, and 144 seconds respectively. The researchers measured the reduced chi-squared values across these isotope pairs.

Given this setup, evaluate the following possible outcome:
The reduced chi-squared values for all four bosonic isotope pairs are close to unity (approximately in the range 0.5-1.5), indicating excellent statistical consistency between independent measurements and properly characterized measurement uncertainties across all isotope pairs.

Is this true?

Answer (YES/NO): YES